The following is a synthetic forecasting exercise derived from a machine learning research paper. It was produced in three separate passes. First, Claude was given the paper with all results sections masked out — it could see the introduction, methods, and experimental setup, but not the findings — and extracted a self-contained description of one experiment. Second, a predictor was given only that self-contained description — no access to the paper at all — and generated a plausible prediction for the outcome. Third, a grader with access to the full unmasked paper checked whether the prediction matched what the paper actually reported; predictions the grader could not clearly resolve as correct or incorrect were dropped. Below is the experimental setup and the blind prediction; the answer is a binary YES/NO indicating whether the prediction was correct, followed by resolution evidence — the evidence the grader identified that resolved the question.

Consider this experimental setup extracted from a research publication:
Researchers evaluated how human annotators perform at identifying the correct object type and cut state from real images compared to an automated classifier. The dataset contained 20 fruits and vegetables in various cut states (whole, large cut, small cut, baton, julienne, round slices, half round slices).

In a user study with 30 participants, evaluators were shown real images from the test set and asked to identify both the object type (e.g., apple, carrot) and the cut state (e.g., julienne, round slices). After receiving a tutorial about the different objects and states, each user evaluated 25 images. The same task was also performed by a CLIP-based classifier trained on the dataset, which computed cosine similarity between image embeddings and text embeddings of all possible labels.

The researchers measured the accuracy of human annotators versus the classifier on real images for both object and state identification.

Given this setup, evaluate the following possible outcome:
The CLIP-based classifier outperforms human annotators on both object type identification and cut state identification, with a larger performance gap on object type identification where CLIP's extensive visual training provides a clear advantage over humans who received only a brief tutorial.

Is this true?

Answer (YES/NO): YES